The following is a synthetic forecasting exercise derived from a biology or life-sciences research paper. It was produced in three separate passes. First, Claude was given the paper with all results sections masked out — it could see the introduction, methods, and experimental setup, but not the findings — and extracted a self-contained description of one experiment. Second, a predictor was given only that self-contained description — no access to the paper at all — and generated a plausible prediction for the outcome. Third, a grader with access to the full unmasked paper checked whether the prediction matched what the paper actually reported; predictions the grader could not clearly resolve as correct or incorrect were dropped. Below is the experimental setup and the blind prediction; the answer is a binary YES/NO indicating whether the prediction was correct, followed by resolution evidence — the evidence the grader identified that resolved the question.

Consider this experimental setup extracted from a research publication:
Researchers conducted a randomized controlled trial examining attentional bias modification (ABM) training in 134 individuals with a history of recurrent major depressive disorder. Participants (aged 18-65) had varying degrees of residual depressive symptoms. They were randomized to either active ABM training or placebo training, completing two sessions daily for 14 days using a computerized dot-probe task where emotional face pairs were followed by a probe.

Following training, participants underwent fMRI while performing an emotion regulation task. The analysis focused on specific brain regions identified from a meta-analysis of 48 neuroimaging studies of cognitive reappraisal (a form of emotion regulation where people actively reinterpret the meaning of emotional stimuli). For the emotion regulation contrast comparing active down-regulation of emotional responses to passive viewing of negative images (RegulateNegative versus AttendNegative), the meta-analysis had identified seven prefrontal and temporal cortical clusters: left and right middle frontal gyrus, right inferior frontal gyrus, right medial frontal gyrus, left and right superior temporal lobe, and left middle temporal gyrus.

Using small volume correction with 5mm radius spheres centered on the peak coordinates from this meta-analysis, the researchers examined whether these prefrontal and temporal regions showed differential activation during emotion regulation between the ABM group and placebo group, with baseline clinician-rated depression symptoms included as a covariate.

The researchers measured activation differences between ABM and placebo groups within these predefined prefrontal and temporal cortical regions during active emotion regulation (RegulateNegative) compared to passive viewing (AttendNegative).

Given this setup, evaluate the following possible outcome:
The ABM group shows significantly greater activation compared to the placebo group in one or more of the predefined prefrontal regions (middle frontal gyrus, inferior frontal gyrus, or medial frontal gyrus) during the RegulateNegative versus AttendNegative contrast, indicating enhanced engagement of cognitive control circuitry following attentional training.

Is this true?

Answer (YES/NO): NO